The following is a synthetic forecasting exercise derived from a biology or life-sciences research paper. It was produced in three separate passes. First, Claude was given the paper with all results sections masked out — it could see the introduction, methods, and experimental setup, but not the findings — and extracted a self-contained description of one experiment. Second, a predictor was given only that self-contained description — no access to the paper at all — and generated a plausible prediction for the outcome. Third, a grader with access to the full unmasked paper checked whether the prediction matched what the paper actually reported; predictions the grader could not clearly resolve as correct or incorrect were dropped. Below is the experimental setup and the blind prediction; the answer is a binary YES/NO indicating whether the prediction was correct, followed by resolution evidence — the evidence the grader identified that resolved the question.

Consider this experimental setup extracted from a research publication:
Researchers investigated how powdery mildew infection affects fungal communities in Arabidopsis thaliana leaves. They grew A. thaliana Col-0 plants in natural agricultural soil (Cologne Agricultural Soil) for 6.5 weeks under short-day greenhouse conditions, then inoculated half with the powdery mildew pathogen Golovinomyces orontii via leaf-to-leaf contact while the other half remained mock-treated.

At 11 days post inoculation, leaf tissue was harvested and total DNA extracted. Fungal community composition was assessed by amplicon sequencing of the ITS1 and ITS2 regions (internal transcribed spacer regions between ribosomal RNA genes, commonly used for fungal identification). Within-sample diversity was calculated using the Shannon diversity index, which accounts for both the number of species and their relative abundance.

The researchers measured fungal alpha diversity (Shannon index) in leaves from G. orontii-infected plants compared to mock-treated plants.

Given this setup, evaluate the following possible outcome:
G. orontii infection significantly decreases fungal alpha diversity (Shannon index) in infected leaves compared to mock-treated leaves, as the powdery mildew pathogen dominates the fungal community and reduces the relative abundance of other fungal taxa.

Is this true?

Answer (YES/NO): NO